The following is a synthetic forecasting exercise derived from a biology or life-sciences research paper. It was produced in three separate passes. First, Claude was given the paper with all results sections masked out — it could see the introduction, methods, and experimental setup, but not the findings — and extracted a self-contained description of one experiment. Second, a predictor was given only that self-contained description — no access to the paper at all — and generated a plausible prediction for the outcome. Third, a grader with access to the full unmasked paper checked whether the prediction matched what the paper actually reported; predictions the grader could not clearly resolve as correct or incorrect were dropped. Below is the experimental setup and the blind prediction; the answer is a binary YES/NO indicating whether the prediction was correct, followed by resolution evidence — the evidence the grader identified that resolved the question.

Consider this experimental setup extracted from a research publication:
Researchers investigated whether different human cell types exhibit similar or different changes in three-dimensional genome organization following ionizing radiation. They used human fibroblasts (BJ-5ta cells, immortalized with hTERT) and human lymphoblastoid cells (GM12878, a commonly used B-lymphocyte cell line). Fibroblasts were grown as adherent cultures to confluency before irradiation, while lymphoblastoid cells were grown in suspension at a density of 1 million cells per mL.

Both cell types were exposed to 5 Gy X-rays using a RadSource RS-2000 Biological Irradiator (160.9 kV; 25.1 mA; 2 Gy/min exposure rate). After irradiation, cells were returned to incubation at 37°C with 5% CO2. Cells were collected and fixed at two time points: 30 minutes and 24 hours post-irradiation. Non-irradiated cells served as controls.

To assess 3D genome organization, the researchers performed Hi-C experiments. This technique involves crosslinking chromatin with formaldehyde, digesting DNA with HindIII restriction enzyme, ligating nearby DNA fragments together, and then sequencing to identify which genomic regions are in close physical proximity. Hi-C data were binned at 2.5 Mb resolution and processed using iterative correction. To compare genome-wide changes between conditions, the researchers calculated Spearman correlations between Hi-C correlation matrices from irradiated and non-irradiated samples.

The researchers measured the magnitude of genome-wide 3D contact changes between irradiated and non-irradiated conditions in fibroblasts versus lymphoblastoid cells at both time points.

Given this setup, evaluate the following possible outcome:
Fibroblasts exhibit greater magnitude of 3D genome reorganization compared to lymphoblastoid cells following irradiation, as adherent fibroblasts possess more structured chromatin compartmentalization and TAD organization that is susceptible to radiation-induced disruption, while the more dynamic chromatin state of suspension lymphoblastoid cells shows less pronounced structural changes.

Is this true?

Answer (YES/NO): NO